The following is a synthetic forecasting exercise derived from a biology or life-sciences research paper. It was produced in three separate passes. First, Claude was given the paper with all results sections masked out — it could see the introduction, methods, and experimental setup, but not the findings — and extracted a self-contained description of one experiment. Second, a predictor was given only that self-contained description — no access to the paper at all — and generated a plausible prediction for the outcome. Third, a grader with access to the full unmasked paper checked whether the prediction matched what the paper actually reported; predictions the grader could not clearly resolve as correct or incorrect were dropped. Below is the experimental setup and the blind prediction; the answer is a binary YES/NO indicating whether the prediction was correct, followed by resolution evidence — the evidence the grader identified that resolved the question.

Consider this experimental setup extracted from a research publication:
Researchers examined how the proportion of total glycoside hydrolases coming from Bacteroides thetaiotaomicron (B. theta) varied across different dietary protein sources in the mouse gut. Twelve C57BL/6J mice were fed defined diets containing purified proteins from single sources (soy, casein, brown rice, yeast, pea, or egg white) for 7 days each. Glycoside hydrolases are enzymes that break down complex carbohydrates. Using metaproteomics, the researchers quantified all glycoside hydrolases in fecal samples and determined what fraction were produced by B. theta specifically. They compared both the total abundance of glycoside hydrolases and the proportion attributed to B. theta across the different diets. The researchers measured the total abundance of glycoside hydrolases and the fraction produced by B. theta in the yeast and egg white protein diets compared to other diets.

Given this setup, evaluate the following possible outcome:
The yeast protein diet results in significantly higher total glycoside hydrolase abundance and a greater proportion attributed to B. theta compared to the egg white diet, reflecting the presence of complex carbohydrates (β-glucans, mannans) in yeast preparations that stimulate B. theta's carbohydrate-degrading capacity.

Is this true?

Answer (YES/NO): NO